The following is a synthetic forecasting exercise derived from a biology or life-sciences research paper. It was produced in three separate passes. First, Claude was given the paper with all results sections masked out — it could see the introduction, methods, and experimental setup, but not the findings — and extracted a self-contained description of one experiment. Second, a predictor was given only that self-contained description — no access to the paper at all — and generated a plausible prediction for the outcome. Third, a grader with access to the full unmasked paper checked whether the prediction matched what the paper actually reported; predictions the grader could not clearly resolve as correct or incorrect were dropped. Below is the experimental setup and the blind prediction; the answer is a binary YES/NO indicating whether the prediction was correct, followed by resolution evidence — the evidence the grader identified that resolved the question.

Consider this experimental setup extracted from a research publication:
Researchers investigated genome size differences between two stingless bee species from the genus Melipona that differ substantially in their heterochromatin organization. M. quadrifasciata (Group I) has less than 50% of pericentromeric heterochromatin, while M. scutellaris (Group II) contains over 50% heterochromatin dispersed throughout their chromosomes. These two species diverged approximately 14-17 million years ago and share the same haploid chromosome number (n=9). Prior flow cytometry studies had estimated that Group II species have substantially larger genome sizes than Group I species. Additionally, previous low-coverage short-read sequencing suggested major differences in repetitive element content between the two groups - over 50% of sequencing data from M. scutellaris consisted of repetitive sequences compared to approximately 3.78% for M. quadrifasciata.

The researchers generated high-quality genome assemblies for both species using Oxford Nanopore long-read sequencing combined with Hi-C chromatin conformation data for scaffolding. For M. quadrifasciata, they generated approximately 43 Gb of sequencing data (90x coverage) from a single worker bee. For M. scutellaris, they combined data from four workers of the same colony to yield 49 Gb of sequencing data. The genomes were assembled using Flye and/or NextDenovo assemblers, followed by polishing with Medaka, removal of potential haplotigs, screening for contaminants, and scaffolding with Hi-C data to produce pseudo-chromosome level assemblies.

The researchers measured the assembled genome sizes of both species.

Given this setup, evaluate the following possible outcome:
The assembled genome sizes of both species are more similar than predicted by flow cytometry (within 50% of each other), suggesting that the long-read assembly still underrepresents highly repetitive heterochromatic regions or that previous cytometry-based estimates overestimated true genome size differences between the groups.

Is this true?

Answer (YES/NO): YES